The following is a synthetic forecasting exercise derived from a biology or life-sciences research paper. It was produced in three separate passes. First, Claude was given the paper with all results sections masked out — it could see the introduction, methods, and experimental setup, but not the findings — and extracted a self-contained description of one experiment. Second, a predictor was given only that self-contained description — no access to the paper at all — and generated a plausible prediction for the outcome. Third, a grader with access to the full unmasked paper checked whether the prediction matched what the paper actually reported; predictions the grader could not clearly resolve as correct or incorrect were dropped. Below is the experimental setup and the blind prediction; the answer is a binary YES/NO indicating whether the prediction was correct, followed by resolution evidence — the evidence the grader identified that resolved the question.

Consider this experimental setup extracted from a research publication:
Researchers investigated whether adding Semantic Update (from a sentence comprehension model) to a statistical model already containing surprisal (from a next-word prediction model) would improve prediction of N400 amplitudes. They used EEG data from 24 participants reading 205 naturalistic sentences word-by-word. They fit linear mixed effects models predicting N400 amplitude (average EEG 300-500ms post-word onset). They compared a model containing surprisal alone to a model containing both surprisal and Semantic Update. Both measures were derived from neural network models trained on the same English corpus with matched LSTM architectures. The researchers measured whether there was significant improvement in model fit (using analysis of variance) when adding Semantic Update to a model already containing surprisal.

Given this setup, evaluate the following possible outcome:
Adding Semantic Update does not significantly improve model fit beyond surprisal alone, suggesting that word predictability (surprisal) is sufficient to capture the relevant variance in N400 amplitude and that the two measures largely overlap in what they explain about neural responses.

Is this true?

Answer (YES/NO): NO